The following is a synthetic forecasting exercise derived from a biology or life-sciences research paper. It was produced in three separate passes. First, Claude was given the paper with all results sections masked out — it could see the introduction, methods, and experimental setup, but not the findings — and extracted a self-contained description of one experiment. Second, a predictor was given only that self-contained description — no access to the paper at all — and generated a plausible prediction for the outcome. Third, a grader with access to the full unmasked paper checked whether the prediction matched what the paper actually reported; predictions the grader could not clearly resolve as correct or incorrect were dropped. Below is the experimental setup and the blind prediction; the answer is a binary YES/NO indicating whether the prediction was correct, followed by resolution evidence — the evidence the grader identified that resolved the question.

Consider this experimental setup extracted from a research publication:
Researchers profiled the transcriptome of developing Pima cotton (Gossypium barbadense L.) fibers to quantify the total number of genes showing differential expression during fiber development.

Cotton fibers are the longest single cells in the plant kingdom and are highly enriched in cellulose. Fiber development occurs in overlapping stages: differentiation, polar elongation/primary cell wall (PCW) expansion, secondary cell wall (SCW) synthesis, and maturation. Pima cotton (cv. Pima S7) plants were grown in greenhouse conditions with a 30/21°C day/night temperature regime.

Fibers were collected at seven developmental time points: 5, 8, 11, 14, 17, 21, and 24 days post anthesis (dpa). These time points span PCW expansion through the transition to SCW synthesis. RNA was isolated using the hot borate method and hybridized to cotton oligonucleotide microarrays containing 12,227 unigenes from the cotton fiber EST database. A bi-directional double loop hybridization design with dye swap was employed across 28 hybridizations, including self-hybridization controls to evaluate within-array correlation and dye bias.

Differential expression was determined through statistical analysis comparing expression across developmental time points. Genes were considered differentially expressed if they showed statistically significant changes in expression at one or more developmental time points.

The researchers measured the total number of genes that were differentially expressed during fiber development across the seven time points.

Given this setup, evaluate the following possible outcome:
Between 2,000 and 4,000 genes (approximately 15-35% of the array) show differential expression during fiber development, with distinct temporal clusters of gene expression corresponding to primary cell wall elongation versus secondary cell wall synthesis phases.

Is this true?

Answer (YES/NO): YES